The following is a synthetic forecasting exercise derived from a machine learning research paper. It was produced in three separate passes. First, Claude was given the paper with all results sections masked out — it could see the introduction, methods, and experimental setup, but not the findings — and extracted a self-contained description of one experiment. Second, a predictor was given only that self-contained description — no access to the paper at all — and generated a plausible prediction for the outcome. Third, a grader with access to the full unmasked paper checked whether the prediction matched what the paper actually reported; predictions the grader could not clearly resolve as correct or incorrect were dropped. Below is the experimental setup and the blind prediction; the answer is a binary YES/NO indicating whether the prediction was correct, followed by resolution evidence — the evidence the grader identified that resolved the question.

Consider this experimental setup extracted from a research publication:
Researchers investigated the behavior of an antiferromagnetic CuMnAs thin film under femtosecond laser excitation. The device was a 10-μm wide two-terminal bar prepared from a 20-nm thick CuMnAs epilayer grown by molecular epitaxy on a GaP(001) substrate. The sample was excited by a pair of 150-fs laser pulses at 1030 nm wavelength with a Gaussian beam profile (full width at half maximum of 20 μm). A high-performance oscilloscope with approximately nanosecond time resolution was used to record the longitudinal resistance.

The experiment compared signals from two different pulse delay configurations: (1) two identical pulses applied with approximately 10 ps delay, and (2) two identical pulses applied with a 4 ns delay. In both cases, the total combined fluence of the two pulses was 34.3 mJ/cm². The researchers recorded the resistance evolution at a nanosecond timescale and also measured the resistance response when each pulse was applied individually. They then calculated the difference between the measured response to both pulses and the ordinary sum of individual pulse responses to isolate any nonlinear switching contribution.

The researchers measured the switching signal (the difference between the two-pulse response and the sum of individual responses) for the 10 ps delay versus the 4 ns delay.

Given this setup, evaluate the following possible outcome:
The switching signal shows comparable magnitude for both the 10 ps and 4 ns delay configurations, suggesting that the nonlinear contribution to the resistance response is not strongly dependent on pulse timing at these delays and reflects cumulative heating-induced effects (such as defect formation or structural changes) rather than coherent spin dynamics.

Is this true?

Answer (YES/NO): NO